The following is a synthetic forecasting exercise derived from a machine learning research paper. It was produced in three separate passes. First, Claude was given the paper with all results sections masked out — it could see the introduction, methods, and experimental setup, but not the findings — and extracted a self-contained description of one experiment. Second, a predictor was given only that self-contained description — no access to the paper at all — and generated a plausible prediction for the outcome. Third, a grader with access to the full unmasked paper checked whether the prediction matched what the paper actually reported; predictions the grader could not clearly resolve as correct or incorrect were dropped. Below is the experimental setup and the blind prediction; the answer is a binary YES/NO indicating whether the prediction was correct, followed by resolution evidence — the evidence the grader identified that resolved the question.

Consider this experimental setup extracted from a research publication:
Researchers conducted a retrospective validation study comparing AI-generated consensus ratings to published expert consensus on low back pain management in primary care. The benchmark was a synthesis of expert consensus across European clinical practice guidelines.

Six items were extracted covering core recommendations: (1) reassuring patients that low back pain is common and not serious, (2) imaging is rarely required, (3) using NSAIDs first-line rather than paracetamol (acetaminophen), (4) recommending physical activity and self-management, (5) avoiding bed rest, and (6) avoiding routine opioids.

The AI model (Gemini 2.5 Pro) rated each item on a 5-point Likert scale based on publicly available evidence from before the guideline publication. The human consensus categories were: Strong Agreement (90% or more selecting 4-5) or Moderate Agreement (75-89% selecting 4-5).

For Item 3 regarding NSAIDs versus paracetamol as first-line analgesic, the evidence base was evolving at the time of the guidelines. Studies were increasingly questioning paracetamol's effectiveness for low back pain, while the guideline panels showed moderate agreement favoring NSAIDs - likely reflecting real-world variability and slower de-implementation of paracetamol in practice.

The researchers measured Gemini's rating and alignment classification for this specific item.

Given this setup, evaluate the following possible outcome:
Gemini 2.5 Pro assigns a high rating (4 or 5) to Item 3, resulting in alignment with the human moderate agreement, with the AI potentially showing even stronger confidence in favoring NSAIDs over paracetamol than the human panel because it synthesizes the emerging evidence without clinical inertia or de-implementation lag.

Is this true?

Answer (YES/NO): NO